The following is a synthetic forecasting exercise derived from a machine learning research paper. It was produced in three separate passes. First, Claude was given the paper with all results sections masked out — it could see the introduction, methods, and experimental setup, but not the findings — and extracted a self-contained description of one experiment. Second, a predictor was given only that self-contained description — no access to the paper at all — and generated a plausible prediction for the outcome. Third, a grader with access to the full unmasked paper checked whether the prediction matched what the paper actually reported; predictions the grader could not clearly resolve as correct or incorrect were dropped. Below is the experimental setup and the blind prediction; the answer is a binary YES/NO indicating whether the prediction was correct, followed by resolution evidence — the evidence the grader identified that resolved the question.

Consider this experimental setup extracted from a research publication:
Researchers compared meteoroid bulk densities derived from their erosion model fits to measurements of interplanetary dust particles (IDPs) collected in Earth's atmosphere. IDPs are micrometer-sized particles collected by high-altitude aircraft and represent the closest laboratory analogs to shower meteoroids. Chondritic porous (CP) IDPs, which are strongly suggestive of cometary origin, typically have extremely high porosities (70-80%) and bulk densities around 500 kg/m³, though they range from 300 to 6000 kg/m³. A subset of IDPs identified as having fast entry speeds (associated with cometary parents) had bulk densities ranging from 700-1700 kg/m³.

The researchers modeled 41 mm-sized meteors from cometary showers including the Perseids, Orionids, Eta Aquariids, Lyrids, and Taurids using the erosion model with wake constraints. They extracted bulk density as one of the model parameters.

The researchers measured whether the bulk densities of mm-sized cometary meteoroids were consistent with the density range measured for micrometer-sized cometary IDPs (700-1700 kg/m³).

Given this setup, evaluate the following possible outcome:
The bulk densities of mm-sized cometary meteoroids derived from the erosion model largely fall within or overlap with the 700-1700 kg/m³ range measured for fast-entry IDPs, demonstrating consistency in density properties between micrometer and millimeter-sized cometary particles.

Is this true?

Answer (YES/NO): NO